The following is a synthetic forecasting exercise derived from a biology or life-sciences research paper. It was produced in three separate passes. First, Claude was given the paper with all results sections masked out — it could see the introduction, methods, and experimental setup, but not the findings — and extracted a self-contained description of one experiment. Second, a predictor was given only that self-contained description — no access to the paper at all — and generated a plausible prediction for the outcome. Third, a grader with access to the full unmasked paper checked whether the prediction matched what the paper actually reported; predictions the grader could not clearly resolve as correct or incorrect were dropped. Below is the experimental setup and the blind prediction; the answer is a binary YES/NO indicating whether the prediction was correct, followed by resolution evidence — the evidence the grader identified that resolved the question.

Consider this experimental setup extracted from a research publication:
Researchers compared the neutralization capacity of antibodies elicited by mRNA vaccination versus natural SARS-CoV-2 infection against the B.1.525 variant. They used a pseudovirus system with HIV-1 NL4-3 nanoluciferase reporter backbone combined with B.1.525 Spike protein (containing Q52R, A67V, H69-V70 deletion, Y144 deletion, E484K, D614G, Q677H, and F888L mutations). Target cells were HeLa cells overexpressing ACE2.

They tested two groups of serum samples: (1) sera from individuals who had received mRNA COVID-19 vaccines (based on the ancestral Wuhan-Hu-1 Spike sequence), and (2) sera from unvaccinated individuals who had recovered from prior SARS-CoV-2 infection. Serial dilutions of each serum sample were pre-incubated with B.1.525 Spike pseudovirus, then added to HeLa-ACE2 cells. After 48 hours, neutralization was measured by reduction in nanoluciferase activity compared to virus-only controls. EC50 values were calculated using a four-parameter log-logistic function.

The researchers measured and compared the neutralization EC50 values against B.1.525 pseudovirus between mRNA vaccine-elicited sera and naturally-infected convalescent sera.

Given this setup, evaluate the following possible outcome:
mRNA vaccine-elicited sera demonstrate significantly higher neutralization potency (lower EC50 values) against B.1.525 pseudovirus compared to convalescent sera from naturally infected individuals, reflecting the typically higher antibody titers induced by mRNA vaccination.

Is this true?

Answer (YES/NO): YES